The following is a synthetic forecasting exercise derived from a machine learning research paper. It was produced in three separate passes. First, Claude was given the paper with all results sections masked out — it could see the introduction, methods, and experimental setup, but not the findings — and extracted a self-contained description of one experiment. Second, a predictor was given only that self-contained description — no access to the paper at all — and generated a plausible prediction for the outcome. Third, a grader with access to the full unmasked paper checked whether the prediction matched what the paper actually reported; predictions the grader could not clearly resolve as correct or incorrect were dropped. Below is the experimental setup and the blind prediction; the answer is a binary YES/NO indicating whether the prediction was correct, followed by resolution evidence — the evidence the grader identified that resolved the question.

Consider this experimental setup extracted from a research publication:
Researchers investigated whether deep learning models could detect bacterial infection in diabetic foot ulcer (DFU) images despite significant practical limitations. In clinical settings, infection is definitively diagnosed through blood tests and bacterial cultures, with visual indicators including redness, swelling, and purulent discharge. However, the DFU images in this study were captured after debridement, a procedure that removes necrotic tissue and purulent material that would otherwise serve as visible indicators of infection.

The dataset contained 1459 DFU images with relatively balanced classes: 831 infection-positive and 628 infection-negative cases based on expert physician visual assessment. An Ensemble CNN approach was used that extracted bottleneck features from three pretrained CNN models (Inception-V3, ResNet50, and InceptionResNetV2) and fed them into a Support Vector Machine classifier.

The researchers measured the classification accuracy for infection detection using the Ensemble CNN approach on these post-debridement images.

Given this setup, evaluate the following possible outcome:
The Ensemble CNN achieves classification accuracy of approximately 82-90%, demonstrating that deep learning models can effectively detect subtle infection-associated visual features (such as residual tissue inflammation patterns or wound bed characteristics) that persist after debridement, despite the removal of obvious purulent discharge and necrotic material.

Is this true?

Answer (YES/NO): NO